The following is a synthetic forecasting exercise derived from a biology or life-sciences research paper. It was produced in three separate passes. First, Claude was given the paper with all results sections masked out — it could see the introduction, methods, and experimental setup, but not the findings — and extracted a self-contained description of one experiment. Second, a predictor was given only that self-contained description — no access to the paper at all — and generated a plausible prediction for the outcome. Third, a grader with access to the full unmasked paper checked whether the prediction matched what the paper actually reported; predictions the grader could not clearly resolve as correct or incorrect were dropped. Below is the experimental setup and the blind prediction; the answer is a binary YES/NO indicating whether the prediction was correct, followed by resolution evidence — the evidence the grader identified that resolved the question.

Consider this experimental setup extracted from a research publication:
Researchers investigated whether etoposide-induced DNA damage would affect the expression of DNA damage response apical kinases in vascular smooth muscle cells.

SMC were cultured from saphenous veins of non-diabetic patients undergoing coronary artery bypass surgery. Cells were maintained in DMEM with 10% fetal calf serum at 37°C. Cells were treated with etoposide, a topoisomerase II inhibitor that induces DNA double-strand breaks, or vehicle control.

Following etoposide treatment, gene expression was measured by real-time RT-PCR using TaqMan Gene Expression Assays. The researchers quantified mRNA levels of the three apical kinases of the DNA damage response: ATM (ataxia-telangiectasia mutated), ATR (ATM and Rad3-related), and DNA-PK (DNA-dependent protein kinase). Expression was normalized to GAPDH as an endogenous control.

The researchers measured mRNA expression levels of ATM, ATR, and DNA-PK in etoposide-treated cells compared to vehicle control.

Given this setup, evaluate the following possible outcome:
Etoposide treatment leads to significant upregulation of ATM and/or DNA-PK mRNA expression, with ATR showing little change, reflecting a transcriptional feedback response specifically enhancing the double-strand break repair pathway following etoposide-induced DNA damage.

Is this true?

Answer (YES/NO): NO